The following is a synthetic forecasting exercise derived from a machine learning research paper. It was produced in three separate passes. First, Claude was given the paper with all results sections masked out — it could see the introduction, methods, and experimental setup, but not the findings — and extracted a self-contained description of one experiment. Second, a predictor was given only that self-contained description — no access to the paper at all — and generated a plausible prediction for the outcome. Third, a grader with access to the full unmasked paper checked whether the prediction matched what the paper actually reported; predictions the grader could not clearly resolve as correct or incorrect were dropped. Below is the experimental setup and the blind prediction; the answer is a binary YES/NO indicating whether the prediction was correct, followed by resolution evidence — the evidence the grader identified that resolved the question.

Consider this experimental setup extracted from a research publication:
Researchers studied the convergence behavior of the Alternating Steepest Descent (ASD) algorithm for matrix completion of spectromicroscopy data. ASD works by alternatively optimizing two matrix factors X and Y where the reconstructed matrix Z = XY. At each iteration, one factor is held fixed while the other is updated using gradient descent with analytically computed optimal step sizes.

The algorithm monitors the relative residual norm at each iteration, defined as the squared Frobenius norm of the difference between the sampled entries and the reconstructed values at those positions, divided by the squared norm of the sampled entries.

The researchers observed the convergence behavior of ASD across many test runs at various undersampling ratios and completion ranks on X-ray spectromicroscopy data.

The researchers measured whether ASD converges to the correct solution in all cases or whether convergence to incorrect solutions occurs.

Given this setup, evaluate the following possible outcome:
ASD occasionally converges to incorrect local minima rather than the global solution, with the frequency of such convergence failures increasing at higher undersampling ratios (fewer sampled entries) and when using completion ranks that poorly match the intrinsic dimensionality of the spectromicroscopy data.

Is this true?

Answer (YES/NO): YES